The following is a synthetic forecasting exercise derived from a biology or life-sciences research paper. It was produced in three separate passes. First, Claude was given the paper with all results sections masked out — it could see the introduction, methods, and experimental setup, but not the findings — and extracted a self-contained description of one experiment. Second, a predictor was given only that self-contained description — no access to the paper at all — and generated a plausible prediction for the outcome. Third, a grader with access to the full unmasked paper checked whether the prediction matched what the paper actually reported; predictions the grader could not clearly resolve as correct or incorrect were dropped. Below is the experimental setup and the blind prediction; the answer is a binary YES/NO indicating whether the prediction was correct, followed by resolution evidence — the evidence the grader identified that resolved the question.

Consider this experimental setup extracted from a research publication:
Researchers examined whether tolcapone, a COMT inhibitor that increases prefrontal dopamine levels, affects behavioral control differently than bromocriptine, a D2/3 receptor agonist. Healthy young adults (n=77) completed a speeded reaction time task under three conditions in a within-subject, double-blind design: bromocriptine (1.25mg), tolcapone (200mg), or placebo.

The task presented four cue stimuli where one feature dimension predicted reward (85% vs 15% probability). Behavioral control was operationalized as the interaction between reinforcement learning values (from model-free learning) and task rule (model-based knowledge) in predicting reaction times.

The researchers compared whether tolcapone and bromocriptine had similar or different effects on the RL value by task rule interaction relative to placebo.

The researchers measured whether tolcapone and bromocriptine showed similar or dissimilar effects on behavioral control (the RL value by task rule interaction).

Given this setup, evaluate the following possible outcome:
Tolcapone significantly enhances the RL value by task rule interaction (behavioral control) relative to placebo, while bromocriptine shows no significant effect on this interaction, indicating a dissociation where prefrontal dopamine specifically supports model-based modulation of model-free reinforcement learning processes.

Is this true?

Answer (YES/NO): NO